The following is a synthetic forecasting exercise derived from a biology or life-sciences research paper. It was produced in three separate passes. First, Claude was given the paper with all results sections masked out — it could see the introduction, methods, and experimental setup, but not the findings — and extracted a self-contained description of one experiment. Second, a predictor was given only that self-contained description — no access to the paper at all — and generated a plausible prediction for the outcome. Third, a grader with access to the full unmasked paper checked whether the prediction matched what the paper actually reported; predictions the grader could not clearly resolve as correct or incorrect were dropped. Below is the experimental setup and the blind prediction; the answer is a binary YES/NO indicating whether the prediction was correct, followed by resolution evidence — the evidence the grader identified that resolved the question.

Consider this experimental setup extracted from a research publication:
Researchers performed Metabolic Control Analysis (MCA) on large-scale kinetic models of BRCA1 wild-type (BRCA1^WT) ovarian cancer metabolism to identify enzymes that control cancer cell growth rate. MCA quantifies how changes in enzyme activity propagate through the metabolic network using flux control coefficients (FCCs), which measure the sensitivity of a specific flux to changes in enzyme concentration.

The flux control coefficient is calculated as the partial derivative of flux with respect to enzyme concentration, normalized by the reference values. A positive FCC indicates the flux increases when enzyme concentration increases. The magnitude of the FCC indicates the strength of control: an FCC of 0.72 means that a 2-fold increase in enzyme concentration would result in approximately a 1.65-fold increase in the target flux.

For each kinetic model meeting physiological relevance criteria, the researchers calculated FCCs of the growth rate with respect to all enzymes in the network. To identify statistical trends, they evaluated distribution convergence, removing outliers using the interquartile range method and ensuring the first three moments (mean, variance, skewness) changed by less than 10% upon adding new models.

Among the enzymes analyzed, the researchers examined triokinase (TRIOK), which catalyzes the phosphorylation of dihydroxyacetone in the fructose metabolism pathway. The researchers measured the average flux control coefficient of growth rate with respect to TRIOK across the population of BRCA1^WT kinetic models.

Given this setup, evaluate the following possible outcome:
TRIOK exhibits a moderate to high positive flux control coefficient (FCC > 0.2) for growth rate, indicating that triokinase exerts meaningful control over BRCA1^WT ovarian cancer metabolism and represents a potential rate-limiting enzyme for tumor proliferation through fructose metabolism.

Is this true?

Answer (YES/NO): YES